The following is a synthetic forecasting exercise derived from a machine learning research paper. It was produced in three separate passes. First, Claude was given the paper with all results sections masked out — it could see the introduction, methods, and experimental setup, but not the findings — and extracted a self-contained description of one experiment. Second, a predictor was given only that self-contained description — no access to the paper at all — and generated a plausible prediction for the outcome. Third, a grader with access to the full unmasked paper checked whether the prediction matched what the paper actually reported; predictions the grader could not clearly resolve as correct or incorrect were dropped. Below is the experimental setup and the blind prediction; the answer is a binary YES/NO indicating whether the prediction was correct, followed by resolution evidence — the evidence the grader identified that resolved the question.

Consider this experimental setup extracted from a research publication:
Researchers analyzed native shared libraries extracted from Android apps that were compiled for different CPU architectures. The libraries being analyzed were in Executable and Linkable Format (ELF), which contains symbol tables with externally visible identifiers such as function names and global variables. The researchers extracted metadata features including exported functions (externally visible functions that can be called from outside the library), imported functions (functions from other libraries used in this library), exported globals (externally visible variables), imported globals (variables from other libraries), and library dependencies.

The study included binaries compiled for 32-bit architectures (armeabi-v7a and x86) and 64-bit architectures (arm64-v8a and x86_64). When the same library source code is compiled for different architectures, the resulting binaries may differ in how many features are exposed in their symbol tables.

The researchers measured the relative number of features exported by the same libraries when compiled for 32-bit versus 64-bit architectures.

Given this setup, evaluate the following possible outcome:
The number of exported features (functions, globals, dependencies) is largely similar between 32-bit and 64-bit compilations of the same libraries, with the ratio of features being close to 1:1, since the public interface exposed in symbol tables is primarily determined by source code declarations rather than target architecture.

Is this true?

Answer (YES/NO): NO